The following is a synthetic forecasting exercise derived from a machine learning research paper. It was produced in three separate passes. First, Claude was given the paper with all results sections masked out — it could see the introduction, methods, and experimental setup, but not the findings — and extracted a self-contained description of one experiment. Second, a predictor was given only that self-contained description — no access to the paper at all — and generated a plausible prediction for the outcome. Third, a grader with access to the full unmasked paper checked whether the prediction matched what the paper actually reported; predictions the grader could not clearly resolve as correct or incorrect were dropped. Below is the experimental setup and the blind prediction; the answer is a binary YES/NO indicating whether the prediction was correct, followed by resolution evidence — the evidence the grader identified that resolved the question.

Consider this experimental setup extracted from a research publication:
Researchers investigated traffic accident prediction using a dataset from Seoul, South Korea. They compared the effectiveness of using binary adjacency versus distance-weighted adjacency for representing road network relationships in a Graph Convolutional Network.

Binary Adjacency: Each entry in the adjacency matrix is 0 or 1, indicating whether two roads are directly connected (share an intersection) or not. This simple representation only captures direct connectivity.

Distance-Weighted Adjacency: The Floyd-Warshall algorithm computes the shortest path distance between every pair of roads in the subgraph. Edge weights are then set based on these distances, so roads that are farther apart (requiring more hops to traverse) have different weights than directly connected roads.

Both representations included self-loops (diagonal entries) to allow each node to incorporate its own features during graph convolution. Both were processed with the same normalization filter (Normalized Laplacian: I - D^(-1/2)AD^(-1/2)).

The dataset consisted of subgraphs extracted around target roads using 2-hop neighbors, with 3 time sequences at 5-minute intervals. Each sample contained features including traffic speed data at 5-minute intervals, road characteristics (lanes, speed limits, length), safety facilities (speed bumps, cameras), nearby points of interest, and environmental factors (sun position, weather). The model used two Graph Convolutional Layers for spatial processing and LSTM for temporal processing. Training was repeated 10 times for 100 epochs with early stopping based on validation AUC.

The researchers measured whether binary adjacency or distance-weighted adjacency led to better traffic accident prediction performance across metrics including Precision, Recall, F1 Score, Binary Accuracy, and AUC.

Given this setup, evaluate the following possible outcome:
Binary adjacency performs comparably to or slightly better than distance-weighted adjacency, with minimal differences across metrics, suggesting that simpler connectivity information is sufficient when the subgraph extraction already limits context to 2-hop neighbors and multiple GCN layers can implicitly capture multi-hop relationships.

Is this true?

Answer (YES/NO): NO